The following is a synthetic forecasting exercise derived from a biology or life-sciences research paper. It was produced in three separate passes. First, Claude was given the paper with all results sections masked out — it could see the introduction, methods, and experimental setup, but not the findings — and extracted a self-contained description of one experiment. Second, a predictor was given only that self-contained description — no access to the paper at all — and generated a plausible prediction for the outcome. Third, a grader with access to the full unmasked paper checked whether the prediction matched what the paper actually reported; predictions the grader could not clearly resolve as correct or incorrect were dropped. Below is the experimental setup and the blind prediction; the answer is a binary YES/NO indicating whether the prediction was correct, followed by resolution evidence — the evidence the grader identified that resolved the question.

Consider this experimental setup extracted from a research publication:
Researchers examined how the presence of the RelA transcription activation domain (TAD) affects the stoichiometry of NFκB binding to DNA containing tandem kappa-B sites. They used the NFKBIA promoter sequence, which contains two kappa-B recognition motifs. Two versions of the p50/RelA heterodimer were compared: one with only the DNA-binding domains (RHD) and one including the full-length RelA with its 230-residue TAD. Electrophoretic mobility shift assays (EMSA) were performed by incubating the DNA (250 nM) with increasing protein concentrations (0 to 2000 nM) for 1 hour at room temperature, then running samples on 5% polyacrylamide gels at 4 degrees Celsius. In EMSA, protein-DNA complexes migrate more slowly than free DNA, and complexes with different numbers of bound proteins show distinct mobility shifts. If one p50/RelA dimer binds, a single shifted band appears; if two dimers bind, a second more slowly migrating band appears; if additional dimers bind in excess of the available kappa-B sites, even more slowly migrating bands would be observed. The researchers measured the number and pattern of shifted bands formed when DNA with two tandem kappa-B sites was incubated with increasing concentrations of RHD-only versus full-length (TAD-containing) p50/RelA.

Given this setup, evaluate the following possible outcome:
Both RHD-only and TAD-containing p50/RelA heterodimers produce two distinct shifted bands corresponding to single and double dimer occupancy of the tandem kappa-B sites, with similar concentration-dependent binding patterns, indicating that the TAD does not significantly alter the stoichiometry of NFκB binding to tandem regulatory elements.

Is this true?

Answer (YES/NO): NO